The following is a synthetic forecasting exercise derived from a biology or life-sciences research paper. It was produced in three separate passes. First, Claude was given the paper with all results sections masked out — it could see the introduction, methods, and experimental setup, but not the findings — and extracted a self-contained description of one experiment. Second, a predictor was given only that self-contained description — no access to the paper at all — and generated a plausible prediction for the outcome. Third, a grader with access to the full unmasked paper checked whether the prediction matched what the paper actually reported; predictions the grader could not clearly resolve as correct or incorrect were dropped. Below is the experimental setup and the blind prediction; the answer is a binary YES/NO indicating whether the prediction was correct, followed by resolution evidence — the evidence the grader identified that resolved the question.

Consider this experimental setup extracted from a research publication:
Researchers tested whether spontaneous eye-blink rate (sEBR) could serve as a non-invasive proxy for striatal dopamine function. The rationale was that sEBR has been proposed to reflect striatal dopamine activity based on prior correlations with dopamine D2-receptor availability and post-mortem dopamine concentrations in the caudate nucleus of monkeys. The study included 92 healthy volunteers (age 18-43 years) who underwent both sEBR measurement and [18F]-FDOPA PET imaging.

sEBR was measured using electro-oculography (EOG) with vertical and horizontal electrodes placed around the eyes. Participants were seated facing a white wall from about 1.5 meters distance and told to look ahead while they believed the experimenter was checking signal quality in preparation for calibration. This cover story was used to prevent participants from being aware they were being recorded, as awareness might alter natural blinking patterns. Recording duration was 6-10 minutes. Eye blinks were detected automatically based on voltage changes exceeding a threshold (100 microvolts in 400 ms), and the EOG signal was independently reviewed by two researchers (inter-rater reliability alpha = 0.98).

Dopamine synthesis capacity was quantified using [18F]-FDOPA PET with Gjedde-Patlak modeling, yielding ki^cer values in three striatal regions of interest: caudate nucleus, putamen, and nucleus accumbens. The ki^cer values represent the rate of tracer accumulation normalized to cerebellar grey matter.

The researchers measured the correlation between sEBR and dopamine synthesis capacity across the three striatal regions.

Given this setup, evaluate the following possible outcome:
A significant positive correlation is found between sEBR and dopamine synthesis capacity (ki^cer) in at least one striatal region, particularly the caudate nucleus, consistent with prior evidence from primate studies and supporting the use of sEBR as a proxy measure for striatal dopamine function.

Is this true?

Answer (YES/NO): NO